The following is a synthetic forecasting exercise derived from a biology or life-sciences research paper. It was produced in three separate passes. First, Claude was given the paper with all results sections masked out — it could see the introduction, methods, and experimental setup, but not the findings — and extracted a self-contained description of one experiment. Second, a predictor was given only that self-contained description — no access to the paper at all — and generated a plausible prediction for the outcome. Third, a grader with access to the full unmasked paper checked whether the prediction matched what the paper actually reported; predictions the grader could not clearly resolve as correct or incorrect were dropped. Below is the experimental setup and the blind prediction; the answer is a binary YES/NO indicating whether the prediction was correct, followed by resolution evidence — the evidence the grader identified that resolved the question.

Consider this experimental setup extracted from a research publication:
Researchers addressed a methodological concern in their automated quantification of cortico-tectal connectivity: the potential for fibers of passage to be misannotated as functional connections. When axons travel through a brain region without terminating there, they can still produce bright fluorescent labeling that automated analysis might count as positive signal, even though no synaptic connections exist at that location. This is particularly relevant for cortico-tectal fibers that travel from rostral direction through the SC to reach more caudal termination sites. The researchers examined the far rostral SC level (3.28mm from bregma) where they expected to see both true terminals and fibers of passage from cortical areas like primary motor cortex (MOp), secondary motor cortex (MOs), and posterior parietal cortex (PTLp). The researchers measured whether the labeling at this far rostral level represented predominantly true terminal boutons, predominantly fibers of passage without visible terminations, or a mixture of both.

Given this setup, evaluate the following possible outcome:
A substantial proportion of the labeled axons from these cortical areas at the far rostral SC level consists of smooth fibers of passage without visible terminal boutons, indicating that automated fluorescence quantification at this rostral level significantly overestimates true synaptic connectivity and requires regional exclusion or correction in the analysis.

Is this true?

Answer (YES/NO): NO